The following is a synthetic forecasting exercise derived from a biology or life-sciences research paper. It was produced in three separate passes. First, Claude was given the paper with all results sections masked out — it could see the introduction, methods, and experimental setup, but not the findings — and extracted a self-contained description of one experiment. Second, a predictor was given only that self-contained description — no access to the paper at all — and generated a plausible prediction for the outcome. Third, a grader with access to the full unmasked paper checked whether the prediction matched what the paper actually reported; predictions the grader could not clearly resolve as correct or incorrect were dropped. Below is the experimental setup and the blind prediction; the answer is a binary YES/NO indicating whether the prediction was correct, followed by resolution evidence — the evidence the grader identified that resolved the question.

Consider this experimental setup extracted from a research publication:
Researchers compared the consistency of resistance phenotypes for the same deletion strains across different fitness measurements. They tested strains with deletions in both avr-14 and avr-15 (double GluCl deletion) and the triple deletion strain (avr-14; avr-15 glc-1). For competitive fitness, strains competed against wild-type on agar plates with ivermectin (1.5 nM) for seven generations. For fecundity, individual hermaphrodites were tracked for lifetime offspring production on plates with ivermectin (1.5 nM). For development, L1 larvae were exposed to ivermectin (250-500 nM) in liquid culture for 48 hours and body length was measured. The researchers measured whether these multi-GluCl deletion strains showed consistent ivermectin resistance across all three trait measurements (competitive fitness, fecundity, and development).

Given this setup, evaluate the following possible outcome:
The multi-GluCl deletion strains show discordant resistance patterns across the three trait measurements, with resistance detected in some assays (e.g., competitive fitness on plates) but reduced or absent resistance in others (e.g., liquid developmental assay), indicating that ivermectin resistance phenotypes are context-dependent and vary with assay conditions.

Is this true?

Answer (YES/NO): YES